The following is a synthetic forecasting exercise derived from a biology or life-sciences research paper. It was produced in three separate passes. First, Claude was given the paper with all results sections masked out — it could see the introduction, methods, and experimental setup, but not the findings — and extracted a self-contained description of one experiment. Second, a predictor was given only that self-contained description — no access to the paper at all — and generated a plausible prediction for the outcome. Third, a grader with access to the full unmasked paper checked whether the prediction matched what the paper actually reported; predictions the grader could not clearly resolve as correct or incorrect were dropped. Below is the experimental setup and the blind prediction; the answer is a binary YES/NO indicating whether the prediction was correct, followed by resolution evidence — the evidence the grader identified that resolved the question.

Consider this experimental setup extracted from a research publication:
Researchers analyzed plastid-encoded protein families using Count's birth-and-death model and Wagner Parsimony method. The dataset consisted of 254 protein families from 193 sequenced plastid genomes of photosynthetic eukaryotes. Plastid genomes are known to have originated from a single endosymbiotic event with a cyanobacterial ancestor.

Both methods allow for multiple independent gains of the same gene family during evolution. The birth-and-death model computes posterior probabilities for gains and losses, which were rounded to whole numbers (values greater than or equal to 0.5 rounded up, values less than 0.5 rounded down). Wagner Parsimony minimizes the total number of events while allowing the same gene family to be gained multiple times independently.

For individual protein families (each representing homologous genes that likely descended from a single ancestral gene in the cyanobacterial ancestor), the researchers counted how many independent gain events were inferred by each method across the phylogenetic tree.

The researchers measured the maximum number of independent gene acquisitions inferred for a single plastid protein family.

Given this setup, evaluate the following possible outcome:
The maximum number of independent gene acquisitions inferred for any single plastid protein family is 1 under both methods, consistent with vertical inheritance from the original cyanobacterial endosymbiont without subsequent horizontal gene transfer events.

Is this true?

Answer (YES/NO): NO